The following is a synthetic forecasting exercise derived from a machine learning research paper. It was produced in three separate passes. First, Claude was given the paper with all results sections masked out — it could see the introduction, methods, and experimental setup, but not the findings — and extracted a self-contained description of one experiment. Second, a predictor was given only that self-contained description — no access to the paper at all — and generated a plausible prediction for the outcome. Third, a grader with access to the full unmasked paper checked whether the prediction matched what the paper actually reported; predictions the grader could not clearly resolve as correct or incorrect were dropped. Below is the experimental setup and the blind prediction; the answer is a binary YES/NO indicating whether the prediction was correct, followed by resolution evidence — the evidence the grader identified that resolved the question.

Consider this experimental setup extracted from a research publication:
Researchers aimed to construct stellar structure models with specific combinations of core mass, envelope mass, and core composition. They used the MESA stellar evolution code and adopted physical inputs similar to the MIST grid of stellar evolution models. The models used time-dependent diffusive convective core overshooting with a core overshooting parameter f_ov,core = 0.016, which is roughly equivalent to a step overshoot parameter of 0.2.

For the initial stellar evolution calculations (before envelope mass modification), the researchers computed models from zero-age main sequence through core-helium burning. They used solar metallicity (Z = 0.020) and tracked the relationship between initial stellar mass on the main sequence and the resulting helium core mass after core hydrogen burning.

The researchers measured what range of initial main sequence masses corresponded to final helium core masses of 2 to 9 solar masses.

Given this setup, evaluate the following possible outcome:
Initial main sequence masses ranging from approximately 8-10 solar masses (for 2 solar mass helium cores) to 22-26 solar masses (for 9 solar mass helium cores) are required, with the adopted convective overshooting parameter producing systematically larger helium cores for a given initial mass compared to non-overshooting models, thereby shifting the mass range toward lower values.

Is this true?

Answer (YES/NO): YES